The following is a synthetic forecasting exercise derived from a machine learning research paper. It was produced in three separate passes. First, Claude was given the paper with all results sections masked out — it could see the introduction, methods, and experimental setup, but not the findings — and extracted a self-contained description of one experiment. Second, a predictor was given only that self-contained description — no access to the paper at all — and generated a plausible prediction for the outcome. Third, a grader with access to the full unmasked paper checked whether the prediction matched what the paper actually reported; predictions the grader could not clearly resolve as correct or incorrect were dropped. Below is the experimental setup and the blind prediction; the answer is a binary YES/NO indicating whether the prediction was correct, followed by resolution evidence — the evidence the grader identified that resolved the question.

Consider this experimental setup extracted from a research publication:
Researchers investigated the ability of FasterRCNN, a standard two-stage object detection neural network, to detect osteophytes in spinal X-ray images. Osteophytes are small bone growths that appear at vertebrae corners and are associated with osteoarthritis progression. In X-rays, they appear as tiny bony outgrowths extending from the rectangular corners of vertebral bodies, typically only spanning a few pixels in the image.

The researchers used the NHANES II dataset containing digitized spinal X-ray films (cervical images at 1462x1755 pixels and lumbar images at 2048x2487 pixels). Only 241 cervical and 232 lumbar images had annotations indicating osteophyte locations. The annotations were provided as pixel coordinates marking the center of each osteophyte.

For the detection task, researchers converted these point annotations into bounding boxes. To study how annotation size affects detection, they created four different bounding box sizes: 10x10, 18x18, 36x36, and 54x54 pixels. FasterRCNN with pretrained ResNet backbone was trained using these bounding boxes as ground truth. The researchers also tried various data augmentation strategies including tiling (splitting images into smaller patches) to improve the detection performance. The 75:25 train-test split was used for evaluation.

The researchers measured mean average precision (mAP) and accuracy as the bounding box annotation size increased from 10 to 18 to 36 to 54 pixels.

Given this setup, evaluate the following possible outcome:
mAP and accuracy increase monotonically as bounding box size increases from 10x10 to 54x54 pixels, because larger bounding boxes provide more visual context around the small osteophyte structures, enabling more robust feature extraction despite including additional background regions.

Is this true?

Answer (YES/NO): YES